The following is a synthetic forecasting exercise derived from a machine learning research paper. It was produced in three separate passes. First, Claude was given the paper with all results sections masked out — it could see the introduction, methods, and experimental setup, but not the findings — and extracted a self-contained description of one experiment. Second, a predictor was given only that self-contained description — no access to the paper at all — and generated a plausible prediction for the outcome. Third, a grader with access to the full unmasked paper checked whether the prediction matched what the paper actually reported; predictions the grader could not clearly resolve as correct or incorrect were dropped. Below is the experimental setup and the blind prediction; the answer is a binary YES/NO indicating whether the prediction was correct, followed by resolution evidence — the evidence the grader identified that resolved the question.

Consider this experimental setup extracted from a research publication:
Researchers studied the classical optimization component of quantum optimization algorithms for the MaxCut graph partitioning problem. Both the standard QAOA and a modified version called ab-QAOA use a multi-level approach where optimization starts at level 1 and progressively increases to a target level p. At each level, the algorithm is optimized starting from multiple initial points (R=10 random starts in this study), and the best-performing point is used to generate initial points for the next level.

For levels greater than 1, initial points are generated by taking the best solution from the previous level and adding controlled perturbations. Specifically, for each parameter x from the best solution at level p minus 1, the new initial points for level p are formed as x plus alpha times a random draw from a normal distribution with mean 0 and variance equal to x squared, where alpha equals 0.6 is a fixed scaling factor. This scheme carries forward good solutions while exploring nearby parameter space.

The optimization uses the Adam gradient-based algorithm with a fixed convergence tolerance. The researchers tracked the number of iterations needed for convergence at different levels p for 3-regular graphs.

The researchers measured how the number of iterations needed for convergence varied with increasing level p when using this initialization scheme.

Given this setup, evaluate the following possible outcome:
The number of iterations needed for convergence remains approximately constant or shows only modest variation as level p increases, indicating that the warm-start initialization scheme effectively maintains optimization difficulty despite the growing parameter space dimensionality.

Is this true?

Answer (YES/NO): YES